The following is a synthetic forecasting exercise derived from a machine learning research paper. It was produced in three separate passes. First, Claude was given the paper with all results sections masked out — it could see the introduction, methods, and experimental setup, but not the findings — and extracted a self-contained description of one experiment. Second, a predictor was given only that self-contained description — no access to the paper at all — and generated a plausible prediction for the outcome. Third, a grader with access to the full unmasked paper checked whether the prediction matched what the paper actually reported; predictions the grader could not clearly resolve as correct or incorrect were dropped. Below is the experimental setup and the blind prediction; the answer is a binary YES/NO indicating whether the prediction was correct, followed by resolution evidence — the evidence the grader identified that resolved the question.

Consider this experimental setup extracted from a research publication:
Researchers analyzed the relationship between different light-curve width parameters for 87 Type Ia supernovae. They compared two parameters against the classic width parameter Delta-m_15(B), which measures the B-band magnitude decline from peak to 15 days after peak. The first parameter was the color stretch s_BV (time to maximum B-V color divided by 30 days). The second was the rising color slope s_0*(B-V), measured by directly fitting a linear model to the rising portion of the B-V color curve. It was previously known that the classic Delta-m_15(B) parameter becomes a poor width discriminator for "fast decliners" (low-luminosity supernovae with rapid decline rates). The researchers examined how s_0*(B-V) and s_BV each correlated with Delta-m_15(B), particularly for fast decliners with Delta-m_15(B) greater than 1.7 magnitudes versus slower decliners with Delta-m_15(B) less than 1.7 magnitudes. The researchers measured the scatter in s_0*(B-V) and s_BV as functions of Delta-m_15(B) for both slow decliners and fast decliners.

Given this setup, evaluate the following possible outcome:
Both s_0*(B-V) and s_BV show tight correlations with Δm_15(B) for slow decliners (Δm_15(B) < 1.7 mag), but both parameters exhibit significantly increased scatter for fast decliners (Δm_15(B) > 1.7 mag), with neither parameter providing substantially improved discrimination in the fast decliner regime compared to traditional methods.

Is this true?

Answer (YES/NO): NO